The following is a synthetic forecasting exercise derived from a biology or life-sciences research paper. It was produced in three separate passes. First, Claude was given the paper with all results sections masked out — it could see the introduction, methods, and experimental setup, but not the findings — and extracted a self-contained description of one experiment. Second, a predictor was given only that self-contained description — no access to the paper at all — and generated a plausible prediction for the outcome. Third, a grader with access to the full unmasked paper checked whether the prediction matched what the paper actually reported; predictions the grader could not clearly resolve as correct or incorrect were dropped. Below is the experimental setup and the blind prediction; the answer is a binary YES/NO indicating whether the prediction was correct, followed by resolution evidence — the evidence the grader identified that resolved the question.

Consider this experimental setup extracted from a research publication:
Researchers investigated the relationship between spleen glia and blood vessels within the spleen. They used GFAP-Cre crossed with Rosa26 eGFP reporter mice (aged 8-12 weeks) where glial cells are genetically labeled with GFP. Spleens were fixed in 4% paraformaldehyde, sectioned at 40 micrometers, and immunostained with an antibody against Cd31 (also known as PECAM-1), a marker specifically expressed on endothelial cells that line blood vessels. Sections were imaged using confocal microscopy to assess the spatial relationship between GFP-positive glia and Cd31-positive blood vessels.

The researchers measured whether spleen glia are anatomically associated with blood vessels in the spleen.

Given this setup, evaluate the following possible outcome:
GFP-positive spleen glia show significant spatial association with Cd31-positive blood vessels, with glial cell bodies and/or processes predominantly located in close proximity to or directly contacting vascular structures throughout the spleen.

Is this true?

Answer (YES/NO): NO